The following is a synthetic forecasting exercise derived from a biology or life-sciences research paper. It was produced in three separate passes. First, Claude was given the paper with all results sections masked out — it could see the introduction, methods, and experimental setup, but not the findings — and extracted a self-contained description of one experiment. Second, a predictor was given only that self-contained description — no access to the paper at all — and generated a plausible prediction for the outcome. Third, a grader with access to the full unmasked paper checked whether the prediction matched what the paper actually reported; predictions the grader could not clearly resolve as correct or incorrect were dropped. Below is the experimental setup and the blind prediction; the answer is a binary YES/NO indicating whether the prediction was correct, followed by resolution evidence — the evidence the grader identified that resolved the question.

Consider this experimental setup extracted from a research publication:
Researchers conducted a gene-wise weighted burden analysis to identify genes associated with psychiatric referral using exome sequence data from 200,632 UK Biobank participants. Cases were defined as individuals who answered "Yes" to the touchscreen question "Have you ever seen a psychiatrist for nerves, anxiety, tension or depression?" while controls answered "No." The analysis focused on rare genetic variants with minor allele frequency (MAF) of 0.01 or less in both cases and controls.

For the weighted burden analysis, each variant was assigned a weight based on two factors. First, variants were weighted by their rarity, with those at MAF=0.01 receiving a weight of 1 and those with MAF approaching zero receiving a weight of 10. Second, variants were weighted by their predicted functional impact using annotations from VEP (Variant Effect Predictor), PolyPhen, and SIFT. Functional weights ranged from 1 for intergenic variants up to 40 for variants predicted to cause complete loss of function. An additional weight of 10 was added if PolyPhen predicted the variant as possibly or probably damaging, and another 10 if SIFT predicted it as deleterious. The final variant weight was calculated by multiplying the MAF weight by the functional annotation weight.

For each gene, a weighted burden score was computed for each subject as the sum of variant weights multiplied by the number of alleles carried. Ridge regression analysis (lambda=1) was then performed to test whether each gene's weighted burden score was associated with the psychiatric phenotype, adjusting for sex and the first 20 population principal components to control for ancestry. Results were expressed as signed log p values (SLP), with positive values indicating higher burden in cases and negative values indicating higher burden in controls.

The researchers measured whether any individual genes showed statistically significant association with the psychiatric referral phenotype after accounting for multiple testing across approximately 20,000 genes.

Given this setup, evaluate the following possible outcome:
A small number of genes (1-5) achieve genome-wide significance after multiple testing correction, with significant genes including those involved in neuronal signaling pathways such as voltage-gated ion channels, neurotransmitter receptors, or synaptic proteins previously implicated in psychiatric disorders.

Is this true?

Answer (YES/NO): NO